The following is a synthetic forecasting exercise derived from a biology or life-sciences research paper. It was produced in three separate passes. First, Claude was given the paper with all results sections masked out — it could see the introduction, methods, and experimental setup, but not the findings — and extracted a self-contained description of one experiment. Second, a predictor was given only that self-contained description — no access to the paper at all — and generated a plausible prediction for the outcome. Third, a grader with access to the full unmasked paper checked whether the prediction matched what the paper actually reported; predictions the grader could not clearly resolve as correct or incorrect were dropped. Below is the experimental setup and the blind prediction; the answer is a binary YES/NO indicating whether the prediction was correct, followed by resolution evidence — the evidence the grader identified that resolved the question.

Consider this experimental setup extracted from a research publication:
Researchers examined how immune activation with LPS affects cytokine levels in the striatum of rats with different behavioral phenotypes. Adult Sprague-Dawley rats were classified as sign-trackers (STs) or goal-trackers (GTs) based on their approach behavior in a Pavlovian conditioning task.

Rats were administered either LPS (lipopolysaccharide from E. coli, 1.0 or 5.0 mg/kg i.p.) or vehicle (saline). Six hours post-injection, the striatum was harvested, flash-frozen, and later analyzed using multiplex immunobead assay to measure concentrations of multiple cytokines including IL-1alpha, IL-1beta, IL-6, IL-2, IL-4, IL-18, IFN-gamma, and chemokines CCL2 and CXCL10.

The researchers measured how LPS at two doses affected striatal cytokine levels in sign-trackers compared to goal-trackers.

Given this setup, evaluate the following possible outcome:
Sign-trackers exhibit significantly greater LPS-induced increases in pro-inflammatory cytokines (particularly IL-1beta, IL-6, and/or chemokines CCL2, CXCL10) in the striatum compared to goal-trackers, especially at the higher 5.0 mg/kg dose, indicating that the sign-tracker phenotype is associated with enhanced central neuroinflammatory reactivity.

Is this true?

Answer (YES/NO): NO